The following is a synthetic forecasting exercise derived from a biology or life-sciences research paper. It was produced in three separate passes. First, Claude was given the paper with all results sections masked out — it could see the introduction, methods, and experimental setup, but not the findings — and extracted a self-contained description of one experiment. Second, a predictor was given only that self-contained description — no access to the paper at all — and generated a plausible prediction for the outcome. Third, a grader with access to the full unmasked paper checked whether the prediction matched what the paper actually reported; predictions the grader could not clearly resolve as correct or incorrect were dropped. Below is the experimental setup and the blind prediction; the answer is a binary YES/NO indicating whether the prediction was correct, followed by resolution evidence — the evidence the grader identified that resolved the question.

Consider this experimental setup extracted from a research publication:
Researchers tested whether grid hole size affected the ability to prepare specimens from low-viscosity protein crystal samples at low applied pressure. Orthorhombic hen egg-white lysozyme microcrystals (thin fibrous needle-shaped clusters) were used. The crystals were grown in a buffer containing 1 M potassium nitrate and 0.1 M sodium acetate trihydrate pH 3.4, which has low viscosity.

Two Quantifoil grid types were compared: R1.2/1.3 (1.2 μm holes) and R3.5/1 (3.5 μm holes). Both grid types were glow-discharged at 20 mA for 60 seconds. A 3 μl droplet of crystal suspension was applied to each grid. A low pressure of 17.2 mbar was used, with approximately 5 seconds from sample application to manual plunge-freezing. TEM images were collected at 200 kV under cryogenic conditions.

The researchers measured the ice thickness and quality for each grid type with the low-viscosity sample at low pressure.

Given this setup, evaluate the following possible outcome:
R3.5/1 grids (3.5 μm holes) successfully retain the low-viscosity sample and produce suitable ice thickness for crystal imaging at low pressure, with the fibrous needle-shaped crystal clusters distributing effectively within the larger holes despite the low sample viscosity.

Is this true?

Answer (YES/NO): YES